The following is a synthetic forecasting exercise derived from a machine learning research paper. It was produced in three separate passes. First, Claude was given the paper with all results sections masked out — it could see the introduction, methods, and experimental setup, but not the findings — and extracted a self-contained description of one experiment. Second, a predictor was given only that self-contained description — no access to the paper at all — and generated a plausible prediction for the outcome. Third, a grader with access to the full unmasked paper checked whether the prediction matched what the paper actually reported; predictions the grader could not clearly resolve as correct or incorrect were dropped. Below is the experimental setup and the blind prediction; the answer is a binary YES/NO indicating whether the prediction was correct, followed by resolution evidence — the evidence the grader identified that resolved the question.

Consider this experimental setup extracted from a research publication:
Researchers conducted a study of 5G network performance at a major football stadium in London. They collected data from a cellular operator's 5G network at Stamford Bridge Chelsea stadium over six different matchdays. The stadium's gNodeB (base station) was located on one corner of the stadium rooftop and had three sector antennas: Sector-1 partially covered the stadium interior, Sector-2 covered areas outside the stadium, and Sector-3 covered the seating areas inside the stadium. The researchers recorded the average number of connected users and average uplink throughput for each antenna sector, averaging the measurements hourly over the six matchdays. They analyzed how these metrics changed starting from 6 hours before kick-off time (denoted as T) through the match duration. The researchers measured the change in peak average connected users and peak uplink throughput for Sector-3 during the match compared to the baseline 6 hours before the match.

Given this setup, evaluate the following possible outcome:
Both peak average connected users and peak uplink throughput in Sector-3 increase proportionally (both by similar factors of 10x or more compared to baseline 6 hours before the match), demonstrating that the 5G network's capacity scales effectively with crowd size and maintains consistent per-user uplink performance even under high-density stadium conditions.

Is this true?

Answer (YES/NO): NO